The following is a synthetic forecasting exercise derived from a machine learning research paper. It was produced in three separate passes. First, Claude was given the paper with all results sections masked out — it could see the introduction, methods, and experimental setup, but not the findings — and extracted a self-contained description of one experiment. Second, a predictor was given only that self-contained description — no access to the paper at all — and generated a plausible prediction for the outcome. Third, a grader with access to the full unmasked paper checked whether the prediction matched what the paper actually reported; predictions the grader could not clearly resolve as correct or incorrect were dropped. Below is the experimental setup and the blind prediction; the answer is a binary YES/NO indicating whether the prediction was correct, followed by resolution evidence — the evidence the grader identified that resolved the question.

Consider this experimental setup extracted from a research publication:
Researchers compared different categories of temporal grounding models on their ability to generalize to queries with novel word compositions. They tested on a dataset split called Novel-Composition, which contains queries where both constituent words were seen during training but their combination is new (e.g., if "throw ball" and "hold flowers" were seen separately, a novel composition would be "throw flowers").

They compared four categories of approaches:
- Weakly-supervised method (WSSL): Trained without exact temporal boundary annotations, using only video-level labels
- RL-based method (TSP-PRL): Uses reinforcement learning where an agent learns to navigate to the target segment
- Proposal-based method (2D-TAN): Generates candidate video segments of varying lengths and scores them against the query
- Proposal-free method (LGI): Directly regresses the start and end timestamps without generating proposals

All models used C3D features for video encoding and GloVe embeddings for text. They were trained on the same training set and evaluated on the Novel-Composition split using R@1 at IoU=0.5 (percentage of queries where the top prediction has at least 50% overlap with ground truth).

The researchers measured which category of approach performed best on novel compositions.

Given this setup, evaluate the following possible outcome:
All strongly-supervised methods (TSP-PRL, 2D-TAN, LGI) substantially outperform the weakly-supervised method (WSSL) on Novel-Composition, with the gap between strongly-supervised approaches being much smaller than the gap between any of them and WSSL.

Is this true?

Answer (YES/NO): NO